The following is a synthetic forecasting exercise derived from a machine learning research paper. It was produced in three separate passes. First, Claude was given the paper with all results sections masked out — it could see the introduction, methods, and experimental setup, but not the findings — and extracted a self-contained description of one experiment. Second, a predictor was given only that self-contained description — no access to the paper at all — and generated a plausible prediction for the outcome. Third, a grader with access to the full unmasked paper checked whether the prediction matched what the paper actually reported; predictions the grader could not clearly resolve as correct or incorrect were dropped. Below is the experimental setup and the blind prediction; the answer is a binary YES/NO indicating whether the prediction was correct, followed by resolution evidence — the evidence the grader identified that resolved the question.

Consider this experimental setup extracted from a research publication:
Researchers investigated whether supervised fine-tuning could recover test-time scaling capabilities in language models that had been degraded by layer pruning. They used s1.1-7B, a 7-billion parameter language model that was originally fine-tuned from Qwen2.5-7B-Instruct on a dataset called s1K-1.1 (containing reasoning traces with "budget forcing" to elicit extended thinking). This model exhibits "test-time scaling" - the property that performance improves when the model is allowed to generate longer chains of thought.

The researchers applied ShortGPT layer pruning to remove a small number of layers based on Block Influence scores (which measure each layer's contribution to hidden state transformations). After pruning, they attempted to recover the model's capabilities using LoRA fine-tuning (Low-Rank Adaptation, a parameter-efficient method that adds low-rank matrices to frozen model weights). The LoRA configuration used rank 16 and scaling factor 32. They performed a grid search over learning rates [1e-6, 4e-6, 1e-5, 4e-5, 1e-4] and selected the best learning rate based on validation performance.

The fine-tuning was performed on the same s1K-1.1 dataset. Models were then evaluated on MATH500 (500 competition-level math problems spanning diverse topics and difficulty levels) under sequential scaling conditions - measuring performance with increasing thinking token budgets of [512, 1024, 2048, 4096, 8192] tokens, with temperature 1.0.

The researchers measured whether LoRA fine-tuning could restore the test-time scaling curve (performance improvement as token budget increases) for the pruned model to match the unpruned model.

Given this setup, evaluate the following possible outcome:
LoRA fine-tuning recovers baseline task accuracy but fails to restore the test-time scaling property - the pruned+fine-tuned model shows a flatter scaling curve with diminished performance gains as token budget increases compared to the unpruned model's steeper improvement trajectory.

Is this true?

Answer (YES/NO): NO